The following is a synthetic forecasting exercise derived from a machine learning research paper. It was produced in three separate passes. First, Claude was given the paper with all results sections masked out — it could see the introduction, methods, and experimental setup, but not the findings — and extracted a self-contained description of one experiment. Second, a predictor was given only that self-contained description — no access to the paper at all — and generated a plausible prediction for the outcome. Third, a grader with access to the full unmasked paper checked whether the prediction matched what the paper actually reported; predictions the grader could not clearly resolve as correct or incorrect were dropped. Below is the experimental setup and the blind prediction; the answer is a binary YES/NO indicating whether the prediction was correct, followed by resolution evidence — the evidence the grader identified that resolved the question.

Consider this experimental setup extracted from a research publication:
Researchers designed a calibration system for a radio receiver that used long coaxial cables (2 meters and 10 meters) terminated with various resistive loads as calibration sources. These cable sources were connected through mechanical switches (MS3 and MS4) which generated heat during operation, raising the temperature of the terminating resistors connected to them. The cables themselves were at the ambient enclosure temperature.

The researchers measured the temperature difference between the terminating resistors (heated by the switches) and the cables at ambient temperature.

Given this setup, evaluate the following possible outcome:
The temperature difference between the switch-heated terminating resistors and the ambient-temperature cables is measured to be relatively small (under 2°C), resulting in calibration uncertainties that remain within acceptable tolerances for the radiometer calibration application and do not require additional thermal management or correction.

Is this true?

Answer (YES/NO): NO